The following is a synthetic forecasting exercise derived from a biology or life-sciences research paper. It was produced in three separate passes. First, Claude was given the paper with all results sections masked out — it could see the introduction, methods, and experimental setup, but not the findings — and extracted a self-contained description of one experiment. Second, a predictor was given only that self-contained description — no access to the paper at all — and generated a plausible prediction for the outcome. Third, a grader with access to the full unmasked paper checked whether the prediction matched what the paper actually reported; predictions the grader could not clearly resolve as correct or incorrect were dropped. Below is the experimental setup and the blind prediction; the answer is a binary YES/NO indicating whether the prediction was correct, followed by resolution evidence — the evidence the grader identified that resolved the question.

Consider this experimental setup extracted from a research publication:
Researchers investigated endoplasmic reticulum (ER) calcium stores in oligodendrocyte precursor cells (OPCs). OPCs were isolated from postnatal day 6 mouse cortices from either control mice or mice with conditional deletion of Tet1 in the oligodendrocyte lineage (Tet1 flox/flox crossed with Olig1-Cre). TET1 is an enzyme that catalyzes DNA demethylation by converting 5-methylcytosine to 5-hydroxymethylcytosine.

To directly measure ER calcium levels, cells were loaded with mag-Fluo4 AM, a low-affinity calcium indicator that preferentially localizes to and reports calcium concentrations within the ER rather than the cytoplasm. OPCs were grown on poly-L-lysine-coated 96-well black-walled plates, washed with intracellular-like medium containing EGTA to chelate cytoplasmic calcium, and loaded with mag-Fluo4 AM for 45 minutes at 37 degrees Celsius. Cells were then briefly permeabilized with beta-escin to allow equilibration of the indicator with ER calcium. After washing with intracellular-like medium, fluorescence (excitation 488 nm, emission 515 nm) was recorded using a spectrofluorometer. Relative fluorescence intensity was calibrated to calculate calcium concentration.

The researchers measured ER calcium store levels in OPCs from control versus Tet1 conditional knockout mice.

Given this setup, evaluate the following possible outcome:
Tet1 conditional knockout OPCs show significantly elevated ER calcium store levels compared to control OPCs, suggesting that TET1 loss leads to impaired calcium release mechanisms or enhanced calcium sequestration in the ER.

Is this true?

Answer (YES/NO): NO